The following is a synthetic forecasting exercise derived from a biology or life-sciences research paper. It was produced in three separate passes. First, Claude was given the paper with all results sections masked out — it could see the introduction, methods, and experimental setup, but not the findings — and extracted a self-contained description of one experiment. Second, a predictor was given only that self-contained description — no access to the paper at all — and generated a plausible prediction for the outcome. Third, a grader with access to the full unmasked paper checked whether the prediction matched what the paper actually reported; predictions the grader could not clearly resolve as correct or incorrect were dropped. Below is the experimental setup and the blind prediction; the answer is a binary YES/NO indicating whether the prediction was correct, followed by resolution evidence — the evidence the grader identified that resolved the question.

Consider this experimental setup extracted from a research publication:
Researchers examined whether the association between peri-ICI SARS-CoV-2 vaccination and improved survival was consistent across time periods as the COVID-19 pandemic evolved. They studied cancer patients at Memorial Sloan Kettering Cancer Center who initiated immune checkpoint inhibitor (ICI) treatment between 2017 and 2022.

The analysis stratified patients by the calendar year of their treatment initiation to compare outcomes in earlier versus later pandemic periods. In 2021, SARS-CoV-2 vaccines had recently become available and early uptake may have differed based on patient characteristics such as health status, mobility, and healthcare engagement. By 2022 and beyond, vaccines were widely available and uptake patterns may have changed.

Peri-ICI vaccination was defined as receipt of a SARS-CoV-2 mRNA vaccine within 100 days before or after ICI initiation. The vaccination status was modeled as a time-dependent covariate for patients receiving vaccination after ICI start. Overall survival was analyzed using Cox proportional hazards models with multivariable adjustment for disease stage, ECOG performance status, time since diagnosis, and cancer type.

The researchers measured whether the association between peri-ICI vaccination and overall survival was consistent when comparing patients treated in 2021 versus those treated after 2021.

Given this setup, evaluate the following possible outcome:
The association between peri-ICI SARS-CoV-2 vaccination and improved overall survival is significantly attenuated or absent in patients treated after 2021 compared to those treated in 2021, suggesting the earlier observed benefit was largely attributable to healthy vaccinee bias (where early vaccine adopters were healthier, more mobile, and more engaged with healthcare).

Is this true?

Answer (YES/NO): YES